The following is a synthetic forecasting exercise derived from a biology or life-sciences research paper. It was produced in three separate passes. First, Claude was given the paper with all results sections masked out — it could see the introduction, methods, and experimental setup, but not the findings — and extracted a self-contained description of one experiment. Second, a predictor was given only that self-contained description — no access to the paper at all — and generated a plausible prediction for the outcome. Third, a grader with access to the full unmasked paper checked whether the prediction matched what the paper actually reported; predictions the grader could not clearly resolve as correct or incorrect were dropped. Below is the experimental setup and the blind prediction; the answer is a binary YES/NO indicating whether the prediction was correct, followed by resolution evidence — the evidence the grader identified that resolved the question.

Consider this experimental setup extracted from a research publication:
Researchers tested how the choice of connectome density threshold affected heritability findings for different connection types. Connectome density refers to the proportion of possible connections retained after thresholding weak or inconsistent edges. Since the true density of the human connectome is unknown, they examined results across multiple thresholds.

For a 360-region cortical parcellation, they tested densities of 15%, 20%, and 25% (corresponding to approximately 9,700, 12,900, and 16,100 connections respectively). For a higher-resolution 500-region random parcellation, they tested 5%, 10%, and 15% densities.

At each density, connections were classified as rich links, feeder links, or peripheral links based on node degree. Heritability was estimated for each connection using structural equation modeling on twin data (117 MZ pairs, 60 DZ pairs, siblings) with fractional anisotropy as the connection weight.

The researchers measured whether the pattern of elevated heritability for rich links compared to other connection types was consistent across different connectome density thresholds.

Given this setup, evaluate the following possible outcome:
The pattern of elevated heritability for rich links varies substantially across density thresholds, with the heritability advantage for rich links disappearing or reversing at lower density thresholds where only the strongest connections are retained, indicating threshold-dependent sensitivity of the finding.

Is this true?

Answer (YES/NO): NO